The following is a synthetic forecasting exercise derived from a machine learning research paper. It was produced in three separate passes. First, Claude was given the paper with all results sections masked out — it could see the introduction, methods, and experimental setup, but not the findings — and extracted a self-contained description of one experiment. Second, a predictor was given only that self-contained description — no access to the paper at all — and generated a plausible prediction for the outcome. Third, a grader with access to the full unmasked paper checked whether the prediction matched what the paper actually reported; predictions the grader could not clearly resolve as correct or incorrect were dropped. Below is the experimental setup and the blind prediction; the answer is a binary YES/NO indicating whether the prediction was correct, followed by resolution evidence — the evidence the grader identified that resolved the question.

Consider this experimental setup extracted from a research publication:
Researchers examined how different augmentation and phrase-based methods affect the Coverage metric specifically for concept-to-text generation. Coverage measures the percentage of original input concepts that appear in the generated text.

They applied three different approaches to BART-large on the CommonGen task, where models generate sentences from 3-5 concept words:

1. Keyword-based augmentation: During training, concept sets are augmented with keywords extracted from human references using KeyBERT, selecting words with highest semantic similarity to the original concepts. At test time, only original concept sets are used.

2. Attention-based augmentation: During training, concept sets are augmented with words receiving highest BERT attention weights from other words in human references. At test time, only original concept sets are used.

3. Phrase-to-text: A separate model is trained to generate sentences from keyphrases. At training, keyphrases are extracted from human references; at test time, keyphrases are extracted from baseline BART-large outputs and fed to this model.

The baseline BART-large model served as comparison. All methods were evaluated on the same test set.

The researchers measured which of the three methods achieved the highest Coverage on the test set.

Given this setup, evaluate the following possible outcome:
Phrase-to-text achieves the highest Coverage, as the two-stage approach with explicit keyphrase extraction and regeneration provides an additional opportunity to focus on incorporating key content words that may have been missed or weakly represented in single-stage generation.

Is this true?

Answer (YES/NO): YES